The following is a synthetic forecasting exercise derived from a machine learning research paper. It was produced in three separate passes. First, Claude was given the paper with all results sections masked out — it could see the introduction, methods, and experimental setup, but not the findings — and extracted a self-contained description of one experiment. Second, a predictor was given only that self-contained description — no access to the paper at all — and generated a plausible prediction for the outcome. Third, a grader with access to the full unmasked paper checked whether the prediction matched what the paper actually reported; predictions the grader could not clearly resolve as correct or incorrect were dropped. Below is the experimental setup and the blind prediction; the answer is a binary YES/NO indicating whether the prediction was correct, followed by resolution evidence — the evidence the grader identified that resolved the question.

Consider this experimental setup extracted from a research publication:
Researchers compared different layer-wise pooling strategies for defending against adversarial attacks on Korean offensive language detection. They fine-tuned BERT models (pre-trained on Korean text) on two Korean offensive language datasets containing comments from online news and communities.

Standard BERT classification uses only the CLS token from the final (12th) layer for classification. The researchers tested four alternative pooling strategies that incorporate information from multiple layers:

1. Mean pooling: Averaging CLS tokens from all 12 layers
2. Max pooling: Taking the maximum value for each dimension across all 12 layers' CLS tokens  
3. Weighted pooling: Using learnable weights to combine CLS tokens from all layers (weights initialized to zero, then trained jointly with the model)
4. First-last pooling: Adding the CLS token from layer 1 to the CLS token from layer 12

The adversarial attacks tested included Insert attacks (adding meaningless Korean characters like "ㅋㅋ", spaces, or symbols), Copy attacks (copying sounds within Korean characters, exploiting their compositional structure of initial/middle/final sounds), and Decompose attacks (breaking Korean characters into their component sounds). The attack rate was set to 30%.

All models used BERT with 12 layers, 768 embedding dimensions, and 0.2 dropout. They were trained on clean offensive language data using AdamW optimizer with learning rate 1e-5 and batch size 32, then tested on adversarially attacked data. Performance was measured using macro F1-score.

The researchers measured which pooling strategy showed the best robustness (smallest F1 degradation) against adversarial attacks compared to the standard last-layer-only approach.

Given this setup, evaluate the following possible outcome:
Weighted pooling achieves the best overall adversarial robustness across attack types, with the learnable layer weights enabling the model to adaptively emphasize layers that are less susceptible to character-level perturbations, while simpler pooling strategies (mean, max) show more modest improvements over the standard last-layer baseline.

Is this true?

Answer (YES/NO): NO